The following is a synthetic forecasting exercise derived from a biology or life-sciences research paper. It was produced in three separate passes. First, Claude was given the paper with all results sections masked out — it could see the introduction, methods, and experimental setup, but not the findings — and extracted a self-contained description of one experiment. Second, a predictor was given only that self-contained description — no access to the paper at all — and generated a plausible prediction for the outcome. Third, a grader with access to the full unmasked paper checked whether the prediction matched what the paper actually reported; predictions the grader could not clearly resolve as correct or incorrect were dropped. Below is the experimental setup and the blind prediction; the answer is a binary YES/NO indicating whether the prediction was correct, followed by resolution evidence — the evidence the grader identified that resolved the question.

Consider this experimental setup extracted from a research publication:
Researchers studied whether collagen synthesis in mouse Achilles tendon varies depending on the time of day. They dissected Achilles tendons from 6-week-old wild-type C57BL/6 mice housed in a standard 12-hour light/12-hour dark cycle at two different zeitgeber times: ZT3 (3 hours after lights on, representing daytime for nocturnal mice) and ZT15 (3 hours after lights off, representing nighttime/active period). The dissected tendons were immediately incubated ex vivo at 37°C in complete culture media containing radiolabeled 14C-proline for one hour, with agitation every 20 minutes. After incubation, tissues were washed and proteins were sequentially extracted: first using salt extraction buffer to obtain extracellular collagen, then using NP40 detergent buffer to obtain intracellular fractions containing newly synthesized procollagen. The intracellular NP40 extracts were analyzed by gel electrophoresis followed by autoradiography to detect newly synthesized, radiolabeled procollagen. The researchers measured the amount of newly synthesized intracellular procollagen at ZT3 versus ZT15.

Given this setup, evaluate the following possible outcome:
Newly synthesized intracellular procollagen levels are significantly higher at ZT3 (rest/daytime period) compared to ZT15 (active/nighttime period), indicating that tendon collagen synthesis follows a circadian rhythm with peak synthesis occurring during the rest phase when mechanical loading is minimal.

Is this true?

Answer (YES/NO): NO